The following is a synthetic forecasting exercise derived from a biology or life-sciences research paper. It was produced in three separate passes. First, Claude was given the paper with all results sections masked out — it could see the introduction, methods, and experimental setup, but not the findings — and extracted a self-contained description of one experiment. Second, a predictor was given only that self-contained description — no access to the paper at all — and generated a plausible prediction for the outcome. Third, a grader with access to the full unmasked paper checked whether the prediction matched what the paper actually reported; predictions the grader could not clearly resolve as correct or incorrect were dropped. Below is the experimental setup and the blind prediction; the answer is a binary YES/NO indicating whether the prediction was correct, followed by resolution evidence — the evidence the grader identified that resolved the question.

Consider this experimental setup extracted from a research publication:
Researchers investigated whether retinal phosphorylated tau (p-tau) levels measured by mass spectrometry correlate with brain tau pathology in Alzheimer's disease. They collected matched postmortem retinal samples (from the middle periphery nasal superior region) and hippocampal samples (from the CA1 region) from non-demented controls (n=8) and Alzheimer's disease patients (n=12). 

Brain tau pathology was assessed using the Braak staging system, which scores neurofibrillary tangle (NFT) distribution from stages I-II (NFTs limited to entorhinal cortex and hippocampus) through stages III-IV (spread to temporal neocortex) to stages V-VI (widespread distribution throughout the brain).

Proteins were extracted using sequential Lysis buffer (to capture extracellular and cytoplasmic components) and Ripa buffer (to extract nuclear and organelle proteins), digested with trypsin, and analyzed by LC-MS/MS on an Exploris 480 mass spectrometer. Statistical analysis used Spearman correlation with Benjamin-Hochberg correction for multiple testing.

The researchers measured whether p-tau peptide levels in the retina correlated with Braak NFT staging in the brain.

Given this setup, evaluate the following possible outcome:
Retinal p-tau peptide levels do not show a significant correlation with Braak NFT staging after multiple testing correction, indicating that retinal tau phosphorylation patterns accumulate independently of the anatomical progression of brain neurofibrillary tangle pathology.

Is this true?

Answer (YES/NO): NO